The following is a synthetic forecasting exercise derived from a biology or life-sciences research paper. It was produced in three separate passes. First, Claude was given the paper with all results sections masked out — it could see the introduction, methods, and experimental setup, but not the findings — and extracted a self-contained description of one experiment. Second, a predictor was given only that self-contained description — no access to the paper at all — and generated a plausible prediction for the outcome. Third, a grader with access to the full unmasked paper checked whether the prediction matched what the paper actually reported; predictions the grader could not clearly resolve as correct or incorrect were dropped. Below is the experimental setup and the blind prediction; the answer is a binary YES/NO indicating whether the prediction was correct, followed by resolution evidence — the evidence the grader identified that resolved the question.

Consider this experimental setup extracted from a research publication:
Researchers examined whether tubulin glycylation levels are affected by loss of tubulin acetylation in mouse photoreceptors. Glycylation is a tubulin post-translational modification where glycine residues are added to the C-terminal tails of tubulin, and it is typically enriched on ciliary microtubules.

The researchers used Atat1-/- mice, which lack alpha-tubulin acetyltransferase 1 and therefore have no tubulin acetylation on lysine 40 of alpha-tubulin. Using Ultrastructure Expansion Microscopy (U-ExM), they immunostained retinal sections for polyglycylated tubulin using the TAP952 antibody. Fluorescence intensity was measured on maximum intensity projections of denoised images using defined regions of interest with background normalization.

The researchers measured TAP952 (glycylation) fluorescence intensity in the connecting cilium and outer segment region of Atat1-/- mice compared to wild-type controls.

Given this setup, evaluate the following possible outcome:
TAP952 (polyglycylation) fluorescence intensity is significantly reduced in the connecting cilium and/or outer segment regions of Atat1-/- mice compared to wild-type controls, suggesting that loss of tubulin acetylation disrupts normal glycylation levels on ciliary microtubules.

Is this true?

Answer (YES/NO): YES